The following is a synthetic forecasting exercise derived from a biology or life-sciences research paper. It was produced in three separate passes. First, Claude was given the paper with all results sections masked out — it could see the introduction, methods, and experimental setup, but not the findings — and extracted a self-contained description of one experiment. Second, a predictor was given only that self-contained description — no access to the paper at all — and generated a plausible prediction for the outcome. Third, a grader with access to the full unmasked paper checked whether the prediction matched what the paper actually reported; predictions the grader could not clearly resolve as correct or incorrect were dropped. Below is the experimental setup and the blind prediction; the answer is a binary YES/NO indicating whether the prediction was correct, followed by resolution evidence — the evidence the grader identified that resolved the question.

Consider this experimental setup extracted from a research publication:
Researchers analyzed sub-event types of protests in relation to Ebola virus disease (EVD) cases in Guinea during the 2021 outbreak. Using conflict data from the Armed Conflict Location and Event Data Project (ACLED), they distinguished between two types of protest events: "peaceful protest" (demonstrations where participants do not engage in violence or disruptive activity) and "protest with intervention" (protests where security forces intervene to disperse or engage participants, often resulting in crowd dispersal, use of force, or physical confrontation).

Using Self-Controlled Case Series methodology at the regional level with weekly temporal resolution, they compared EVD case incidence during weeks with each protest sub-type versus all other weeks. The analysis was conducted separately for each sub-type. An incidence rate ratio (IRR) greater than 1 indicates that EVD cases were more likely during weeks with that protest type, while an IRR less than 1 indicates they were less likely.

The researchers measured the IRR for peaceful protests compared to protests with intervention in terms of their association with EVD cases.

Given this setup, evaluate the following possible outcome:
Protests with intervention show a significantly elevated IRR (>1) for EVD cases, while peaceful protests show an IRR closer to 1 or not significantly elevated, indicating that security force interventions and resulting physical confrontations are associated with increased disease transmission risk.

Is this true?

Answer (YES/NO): NO